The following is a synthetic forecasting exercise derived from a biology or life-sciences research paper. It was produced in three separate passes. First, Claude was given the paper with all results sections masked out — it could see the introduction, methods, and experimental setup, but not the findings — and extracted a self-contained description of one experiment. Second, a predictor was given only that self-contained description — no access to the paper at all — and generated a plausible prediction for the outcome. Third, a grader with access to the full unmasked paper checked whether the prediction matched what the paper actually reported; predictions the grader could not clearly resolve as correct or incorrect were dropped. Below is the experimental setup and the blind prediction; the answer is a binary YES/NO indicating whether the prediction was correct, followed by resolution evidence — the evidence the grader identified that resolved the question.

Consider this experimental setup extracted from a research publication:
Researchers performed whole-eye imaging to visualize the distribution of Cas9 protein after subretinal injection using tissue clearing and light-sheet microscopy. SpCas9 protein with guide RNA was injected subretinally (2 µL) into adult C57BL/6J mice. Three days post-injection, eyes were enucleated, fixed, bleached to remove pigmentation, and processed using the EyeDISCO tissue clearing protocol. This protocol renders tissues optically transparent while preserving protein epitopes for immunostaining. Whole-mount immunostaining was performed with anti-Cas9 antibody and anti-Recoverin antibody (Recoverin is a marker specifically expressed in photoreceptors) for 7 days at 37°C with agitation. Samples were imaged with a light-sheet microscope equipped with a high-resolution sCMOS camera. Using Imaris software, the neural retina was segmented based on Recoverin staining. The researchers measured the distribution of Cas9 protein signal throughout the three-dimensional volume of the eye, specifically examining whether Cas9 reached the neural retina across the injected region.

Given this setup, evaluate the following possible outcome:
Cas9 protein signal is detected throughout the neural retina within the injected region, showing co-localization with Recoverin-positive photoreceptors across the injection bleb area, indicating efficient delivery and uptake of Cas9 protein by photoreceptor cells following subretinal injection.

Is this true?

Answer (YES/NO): NO